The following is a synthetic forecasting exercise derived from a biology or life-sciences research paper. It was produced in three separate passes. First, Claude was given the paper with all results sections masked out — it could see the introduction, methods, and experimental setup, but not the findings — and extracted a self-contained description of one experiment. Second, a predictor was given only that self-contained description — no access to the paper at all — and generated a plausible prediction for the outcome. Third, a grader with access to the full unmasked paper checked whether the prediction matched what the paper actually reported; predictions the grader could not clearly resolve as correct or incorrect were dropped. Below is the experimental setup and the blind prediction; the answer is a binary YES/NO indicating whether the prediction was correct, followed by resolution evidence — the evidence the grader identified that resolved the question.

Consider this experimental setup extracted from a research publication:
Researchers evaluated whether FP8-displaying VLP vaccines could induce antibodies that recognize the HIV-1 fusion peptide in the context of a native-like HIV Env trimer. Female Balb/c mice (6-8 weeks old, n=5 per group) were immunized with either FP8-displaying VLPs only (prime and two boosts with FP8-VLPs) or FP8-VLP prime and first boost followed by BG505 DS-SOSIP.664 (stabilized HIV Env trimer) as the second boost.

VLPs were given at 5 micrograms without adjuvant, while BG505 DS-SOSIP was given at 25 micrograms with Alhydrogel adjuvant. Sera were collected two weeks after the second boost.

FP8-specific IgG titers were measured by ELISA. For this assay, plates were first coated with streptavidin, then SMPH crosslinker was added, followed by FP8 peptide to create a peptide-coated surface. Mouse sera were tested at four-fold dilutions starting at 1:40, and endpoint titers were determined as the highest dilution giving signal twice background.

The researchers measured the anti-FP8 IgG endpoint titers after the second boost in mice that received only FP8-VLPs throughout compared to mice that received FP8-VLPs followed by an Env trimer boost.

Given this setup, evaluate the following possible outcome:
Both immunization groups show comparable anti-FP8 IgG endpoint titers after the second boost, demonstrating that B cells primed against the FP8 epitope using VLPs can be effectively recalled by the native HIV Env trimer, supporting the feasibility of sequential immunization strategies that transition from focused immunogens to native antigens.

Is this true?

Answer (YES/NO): NO